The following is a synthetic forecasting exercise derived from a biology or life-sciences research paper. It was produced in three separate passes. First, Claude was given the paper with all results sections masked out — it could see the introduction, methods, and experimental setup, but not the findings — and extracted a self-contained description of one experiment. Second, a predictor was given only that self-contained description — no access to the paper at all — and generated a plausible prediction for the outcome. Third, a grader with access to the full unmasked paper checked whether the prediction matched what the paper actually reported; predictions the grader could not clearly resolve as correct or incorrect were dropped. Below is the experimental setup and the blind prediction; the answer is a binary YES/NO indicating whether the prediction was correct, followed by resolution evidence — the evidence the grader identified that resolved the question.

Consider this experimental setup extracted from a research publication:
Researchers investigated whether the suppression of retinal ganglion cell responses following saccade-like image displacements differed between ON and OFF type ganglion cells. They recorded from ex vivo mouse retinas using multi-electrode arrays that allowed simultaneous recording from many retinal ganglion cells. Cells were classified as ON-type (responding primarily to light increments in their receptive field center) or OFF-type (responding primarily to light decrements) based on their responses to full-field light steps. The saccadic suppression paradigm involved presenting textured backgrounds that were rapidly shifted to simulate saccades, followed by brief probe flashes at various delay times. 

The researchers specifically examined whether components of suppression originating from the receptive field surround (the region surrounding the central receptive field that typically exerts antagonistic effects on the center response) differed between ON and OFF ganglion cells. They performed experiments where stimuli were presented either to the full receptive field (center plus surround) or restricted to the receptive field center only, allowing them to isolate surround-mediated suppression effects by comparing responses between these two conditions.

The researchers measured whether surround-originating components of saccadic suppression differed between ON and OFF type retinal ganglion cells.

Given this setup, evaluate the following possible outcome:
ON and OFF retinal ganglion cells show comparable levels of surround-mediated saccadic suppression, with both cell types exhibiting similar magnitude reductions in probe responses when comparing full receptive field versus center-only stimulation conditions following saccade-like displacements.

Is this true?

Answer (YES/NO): NO